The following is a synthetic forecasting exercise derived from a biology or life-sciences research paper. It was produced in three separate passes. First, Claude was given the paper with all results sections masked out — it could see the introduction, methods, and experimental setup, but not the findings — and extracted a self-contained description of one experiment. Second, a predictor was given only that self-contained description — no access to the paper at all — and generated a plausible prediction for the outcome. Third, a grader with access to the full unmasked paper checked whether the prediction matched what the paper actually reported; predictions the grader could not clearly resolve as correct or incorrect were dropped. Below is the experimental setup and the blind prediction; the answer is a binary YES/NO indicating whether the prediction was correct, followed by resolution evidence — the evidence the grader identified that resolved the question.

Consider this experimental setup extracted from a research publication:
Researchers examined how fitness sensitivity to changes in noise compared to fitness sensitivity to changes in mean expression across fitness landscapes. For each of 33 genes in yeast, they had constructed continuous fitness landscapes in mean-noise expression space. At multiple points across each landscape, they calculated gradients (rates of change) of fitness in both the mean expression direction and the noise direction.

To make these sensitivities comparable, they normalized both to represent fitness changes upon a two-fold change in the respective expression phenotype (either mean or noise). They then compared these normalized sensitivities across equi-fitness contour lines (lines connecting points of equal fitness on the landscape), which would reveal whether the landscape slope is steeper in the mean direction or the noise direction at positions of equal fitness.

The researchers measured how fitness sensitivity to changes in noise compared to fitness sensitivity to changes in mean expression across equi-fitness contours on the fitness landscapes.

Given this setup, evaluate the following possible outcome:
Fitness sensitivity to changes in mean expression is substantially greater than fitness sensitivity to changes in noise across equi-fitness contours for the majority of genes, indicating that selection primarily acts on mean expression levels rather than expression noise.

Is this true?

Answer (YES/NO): NO